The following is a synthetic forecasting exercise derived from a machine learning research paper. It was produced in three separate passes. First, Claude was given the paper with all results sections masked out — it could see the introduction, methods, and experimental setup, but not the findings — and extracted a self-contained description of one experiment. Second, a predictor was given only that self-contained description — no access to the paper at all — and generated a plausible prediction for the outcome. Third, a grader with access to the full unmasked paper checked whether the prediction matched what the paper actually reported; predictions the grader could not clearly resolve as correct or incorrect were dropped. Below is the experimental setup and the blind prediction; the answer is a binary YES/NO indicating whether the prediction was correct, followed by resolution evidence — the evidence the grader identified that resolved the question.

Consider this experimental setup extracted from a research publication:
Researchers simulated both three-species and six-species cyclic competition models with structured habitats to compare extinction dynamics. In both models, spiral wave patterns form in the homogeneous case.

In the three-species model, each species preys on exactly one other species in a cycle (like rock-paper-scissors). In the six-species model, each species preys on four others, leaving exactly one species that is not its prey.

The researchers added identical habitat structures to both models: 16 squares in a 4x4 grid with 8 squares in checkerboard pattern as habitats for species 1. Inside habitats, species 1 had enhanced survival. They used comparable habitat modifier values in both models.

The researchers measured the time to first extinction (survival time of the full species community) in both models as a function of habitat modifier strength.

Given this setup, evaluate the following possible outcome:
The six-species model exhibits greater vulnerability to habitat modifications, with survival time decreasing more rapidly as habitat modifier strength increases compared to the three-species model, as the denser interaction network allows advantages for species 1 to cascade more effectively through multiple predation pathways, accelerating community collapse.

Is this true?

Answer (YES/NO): NO